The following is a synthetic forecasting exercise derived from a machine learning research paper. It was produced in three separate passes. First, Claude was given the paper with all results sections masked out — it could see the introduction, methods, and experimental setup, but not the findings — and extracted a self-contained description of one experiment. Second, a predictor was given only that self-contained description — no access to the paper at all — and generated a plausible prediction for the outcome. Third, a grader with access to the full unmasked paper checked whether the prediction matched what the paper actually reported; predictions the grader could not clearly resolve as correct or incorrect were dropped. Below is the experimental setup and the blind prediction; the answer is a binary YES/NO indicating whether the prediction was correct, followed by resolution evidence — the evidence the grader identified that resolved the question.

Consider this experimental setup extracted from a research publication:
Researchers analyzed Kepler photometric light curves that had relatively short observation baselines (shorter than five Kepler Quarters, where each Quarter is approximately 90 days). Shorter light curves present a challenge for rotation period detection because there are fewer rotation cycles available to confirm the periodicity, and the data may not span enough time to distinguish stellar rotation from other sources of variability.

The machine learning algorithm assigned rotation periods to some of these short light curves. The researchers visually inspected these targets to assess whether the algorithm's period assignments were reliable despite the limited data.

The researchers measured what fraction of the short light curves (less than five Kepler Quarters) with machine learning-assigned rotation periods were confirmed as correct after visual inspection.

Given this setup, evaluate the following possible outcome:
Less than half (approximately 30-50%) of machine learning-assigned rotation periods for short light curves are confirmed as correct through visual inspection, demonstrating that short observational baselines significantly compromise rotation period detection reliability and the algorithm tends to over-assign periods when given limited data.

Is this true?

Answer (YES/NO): NO